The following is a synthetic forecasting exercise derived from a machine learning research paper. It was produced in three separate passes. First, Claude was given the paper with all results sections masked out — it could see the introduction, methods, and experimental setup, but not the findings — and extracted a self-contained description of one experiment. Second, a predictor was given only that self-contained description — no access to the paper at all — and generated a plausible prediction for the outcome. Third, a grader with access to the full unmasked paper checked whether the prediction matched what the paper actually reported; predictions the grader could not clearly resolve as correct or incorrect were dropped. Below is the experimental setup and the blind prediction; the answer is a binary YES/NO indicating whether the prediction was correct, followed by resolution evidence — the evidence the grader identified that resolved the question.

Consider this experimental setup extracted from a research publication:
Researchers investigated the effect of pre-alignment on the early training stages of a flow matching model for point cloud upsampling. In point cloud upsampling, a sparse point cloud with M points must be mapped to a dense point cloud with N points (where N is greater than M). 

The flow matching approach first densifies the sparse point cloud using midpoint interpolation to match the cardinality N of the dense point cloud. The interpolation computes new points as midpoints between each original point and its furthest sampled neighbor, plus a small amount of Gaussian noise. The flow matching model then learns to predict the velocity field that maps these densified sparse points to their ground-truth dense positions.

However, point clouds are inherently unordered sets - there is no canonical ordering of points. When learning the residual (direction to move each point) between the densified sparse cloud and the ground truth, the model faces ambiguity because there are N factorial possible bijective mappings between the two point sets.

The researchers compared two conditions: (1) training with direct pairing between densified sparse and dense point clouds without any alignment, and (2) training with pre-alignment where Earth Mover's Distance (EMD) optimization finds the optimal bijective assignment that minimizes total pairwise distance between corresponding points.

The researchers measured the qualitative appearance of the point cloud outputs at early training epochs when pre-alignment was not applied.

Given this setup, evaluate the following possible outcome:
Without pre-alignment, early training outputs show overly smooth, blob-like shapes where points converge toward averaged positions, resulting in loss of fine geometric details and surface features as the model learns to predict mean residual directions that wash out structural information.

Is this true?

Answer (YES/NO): NO